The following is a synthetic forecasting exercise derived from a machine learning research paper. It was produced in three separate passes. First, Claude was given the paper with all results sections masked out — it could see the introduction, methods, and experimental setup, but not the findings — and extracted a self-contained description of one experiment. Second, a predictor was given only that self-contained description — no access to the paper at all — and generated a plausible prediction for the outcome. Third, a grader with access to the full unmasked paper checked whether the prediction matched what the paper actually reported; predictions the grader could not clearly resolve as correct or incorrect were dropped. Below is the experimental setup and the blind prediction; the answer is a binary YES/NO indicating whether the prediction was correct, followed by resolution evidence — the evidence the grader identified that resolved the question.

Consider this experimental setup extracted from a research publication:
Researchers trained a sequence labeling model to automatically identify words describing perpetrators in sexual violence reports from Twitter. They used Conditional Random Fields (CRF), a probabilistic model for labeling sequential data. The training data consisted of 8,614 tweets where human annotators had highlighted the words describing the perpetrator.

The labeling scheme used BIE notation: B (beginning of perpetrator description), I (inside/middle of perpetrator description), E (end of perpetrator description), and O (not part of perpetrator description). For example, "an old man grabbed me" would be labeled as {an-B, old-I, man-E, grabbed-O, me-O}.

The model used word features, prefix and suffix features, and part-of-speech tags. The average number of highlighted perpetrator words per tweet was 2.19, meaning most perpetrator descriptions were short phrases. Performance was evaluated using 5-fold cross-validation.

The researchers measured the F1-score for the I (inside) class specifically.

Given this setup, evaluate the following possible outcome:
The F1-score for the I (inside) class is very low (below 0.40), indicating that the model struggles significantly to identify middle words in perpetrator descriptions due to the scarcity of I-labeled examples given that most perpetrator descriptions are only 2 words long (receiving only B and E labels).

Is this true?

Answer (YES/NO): YES